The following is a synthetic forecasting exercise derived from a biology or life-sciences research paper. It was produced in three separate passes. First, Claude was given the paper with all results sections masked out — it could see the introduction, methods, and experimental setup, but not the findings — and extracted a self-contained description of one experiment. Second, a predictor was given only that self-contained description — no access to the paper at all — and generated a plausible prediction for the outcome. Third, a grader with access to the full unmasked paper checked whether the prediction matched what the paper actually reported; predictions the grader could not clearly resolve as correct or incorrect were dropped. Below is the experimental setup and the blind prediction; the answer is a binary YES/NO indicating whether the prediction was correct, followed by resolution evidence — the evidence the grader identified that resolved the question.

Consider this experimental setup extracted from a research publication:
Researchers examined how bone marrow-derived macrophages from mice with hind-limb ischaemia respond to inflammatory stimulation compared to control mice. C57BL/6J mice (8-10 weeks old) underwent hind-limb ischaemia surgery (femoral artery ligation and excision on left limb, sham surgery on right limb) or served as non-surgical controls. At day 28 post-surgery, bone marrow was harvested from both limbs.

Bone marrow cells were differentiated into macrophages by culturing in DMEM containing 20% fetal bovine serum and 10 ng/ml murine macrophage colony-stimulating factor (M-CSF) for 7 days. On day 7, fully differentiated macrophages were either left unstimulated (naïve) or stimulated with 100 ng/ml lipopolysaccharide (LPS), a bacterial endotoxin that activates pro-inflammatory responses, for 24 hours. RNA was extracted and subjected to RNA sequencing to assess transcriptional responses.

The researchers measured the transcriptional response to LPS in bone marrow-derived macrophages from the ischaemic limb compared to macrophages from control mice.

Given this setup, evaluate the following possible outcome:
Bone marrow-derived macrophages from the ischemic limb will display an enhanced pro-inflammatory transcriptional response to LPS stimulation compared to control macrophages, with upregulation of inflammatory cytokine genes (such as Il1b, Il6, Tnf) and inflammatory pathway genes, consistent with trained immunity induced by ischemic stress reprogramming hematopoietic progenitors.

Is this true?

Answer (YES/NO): NO